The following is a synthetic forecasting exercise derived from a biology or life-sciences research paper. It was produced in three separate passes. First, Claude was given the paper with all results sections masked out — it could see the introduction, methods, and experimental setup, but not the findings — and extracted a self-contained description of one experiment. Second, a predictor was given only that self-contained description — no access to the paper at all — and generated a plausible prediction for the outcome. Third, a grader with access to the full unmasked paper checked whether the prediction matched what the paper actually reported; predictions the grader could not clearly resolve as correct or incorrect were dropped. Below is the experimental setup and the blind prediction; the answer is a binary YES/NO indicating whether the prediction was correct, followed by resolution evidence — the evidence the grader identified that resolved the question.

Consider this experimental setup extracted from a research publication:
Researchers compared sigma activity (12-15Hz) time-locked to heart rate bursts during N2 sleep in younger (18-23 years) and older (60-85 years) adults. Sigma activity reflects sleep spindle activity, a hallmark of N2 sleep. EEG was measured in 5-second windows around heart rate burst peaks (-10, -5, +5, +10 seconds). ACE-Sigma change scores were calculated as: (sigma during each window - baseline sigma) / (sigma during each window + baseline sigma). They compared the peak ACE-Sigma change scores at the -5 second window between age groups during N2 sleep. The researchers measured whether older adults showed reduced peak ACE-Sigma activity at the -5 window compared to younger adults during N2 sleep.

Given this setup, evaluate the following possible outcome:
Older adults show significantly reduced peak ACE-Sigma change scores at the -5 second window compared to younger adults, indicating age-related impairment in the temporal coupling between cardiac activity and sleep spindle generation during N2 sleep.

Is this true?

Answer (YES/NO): YES